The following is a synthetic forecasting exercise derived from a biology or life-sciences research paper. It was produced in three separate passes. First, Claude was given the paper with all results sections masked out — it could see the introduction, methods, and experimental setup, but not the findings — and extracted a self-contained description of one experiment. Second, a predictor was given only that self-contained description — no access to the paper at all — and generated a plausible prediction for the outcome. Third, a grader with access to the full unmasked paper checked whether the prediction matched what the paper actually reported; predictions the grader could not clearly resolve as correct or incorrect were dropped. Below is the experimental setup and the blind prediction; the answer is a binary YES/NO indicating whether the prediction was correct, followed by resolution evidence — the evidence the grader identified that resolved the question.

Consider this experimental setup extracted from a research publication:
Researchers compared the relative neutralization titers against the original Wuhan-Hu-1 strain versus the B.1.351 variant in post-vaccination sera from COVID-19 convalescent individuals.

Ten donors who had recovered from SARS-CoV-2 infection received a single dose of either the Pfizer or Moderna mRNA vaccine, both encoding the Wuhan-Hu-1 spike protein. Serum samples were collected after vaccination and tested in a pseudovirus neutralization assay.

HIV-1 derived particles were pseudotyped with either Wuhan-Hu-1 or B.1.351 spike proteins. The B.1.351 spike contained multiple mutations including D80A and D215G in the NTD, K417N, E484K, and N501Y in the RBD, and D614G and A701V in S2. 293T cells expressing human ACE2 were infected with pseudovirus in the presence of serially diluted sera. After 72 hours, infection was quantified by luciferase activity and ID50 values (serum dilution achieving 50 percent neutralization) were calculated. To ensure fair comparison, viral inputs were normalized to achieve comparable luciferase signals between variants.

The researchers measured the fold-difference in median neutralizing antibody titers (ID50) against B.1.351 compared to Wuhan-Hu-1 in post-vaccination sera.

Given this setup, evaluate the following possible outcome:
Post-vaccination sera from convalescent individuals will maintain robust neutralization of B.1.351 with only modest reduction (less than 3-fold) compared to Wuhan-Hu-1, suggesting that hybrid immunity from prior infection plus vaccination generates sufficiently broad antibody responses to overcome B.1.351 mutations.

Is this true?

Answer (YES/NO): YES